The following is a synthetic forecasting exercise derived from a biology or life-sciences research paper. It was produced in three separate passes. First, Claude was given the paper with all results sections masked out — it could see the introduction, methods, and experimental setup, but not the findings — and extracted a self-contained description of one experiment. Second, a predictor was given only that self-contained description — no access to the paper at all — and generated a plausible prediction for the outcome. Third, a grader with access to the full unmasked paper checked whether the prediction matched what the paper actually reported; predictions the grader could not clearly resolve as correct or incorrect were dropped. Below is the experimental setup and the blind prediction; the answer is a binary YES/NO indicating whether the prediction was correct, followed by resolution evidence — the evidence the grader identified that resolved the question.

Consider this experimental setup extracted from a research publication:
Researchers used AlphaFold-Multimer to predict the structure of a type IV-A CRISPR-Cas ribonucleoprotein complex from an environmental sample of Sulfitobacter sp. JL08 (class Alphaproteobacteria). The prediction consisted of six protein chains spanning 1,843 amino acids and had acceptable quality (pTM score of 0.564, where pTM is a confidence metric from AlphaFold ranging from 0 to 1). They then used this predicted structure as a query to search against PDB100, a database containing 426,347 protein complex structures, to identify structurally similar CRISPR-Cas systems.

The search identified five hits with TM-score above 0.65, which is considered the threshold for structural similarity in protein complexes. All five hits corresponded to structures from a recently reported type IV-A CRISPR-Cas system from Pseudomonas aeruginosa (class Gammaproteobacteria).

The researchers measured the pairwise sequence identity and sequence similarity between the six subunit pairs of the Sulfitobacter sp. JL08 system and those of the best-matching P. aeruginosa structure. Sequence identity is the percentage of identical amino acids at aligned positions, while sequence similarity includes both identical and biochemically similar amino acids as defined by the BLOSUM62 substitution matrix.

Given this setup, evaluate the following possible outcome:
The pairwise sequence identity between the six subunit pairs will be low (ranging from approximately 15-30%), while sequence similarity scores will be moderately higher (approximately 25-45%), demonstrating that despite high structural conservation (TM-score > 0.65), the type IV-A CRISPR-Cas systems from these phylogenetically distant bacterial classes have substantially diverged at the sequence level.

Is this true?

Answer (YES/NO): NO